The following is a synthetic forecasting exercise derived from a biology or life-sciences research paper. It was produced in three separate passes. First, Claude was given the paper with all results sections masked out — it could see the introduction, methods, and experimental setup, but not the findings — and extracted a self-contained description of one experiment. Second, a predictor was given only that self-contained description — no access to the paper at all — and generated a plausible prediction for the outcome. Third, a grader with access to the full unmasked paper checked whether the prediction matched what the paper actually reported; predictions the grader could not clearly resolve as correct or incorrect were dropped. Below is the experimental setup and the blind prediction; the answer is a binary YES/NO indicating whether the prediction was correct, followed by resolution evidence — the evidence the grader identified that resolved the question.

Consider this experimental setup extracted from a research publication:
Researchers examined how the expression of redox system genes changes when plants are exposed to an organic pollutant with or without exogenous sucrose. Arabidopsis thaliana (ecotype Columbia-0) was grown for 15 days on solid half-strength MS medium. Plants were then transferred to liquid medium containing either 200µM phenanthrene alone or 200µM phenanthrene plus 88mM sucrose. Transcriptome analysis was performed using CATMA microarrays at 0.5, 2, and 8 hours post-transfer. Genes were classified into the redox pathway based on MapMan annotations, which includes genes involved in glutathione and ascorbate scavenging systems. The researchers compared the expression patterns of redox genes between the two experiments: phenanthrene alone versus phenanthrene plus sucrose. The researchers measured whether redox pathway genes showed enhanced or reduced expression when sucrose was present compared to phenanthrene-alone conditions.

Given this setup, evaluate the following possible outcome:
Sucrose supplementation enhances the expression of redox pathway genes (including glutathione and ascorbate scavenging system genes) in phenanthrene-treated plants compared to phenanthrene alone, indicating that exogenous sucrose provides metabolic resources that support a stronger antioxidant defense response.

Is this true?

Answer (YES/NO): YES